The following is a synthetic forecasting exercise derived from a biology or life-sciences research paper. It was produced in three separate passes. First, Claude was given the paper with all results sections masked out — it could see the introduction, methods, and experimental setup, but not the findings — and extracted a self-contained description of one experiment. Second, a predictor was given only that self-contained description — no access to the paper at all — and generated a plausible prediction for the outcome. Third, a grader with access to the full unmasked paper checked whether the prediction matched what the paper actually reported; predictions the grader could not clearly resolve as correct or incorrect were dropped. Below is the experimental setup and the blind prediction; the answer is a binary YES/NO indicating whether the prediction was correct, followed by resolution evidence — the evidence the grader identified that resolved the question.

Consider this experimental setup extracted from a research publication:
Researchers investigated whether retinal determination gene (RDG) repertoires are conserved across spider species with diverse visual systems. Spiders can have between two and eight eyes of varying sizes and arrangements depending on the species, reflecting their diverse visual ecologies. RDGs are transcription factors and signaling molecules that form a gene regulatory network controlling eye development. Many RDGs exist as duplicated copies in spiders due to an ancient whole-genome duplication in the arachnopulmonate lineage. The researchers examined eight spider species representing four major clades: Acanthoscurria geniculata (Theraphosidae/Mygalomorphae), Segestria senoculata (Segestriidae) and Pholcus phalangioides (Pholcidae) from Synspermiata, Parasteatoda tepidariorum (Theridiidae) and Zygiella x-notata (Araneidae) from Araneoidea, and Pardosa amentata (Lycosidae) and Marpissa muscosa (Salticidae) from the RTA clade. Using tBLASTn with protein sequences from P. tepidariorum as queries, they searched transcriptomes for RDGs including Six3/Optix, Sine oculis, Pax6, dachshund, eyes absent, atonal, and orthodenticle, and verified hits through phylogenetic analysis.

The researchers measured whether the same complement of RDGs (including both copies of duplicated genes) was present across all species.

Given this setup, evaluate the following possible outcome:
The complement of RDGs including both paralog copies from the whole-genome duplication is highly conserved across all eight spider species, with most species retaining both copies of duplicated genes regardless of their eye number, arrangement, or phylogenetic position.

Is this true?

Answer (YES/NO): YES